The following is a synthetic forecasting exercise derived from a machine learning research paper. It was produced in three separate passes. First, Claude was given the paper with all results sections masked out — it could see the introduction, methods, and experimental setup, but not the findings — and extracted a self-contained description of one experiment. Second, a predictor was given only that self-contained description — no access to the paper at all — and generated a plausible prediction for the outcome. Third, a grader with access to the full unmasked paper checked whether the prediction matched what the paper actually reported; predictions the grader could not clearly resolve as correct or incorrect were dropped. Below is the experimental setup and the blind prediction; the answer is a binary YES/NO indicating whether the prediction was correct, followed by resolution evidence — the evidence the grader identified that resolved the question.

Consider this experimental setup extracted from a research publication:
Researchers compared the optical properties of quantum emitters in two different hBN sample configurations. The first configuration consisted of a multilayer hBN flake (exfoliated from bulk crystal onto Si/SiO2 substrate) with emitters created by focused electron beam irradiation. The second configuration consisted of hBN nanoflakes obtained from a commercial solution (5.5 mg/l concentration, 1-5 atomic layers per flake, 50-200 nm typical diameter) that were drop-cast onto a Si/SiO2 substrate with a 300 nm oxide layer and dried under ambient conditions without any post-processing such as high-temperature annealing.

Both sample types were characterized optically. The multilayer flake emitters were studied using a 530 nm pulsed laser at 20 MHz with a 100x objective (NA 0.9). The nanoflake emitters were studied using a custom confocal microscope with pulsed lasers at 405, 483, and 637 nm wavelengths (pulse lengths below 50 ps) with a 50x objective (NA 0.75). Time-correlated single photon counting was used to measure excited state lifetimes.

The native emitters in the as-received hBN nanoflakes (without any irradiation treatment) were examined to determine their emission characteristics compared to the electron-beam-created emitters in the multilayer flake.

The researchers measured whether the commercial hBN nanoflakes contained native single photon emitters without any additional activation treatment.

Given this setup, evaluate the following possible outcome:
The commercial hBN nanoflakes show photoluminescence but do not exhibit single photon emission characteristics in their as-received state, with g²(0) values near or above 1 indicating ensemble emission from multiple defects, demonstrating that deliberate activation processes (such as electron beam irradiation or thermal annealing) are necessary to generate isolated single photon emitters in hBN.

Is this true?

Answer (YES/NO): NO